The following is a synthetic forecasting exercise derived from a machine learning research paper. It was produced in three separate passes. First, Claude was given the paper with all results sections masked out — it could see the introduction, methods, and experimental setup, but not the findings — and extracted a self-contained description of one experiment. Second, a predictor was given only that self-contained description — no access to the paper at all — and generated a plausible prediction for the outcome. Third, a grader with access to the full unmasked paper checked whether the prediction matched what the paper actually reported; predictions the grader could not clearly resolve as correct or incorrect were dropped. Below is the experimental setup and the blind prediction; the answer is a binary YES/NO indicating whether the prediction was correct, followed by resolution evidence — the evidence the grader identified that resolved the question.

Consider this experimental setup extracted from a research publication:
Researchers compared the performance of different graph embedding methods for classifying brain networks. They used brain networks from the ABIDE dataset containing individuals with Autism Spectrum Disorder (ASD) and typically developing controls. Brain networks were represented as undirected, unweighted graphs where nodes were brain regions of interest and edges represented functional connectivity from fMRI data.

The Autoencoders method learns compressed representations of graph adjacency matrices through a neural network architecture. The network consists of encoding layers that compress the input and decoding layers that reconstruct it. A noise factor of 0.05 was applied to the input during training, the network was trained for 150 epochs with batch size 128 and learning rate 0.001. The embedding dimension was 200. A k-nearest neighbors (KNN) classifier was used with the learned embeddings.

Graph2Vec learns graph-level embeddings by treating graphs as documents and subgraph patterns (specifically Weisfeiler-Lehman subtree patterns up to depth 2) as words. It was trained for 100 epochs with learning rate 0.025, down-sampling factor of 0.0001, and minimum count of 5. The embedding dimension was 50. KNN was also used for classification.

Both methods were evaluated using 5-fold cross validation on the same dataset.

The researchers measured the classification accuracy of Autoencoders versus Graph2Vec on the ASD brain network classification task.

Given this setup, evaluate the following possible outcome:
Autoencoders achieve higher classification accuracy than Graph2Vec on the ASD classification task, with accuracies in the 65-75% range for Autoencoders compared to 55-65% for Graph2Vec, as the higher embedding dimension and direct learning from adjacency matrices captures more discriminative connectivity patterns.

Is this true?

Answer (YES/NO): NO